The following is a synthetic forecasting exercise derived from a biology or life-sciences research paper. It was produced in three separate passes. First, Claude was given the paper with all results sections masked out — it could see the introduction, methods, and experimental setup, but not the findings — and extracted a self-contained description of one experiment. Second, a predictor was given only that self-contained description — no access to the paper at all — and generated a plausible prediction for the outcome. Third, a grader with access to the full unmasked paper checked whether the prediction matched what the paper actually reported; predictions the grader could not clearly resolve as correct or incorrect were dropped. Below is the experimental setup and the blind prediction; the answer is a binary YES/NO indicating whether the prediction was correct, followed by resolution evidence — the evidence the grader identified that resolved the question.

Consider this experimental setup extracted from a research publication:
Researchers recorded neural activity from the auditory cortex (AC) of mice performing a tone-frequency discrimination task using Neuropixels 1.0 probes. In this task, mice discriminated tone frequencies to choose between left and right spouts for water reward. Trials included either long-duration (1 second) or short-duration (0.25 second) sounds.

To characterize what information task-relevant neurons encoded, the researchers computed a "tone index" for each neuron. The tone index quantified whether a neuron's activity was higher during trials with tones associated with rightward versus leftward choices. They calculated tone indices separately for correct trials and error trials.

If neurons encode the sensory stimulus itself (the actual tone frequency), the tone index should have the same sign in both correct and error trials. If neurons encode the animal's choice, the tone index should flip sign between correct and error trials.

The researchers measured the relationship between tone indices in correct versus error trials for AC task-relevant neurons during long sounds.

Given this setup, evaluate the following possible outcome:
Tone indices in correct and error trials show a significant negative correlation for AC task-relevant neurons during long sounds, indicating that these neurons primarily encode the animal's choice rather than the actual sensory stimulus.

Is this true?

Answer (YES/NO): NO